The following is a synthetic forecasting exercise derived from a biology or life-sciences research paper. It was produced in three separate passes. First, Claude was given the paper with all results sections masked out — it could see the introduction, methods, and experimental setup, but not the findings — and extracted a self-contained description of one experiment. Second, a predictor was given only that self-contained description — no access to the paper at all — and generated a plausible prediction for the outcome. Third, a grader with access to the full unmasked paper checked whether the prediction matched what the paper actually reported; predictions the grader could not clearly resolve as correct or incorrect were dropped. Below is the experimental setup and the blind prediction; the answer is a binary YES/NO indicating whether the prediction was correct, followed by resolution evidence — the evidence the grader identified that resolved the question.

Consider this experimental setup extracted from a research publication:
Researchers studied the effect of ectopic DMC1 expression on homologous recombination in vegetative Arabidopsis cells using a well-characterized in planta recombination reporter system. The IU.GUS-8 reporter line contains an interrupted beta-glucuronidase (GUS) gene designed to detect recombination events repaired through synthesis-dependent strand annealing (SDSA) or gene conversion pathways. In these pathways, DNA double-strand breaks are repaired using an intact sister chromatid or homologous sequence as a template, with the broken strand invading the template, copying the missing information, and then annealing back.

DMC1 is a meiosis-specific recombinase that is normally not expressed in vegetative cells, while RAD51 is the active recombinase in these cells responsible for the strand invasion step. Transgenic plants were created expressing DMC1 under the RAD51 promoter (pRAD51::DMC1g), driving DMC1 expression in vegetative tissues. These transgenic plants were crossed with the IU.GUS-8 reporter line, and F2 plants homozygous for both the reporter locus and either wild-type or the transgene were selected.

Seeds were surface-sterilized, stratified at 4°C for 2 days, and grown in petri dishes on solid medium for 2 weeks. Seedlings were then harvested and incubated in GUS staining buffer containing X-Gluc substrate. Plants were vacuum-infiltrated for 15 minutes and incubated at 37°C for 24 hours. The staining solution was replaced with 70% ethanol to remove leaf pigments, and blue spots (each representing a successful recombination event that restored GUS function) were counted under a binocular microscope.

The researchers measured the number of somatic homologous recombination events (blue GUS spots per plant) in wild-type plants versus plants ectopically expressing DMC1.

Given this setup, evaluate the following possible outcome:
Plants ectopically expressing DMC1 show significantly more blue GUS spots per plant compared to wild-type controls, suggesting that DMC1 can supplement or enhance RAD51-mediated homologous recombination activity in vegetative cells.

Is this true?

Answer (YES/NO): NO